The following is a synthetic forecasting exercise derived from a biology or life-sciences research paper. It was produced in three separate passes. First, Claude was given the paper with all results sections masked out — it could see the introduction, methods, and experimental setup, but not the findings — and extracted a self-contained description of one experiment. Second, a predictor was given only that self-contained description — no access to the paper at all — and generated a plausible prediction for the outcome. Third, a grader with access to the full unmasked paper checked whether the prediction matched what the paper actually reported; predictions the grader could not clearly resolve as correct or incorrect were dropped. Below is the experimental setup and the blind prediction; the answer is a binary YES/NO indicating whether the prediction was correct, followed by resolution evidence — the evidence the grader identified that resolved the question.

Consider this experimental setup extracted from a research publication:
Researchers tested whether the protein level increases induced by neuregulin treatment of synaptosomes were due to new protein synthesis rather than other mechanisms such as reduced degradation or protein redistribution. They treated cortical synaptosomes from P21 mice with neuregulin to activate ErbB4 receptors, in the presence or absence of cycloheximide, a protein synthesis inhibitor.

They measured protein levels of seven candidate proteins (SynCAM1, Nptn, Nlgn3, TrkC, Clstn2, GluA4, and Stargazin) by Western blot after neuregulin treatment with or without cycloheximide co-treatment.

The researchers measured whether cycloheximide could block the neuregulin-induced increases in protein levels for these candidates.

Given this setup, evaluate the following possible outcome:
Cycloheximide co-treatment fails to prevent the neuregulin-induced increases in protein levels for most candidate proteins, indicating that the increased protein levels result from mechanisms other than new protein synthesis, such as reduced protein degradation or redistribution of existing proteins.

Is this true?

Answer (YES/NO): NO